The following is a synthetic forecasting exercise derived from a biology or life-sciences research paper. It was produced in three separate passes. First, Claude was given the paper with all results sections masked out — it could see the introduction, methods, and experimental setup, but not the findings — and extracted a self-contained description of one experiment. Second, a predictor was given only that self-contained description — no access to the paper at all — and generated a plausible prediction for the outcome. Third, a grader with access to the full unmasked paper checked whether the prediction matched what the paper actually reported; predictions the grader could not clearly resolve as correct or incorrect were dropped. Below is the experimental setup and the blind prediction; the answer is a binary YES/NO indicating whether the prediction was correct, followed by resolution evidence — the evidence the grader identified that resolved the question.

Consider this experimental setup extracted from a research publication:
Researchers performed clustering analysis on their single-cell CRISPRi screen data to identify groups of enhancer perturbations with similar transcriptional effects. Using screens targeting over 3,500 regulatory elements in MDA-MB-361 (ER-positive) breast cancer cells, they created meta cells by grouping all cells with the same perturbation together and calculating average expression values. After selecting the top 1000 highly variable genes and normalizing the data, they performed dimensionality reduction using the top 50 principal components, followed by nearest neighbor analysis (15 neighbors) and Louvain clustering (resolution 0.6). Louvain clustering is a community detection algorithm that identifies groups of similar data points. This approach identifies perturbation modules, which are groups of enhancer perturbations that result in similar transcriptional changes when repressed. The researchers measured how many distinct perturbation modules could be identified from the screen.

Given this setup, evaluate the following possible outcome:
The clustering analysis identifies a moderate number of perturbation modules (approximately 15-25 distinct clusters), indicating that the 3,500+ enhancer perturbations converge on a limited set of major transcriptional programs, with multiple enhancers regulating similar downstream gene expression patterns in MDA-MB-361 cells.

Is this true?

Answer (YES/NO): NO